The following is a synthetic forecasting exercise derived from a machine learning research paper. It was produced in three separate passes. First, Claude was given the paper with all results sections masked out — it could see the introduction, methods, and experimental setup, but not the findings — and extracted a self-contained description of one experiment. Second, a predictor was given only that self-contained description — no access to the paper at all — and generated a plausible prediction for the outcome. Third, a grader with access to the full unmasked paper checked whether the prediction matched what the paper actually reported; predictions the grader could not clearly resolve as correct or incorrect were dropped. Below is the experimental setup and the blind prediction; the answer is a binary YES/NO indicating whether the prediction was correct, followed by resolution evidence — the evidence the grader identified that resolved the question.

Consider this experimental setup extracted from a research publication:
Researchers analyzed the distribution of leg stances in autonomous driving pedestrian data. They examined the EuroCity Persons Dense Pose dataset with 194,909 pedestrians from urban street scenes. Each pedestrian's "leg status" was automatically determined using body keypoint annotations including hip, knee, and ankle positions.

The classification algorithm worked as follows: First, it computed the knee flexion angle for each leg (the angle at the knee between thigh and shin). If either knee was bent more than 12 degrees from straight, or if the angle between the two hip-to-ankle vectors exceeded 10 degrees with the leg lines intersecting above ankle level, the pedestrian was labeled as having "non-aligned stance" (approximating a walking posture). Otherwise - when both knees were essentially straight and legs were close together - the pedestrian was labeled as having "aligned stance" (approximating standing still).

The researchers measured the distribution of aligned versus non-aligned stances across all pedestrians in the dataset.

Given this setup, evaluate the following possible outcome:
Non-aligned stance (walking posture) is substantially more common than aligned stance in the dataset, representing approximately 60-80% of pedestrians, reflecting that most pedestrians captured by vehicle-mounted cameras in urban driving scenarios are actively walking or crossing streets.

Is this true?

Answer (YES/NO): YES